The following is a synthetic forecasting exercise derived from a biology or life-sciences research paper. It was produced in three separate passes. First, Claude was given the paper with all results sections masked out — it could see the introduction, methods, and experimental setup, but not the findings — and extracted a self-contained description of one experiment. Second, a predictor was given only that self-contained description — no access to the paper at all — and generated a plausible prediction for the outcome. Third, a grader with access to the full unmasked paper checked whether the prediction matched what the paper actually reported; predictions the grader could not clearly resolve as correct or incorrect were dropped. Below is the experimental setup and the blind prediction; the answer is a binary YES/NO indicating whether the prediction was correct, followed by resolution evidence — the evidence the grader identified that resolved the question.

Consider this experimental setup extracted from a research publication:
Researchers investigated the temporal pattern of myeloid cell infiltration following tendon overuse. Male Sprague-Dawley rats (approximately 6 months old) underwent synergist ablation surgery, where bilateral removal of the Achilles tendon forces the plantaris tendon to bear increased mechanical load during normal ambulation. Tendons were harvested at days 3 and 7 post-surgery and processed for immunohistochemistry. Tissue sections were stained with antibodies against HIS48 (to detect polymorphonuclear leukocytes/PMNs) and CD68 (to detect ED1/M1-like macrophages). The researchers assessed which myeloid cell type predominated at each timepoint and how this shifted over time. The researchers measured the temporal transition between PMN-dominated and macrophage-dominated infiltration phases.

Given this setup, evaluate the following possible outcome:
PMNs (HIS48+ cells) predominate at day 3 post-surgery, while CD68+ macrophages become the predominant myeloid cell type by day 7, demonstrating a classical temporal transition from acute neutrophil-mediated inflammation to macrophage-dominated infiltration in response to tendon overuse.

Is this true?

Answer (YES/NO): YES